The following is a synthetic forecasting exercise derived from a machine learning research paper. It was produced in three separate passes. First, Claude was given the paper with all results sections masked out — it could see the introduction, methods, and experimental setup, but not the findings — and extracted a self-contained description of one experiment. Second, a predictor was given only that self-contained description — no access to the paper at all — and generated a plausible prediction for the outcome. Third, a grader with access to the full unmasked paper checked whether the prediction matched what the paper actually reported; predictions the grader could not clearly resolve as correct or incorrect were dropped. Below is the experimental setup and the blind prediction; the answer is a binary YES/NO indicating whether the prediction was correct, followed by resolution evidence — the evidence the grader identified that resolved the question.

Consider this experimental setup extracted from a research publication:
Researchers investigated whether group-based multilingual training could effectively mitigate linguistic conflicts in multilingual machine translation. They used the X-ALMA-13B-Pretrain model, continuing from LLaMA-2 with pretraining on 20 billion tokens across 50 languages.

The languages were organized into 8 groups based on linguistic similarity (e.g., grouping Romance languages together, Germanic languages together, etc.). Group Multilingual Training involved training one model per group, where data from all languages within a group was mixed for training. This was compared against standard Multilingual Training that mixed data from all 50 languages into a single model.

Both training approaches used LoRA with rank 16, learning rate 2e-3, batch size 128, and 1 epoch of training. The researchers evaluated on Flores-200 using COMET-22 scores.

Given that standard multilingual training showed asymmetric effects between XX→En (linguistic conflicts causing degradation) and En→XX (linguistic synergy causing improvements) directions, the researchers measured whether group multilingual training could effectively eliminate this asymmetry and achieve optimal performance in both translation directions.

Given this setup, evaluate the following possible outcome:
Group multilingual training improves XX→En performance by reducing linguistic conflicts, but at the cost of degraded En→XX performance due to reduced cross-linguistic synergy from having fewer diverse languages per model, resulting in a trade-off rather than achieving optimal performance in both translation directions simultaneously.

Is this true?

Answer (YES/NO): NO